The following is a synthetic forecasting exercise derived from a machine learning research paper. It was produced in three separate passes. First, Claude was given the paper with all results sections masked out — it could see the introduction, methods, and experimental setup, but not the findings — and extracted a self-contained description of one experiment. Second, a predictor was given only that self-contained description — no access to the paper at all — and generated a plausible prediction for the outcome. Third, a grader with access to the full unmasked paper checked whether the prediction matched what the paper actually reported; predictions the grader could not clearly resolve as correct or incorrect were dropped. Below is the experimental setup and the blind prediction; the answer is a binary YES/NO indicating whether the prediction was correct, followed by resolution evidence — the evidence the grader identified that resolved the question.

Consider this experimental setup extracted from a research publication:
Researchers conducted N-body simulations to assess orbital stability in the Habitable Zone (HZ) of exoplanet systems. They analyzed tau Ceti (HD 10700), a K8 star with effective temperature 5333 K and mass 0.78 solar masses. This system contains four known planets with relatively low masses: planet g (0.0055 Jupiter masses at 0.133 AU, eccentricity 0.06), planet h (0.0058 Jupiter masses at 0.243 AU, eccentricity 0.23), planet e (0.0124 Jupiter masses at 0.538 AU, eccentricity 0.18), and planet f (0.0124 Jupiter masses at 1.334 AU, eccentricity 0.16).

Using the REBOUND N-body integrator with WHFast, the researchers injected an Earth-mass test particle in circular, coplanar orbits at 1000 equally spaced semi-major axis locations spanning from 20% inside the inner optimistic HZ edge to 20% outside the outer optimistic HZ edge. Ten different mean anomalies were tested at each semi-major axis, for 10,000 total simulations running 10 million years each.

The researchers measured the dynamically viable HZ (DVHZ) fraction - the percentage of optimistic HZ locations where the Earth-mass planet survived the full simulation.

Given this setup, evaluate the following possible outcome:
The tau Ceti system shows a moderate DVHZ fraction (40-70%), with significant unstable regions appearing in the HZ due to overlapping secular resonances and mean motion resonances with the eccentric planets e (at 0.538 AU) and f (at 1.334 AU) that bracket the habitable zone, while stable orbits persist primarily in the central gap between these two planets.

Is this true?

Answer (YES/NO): NO